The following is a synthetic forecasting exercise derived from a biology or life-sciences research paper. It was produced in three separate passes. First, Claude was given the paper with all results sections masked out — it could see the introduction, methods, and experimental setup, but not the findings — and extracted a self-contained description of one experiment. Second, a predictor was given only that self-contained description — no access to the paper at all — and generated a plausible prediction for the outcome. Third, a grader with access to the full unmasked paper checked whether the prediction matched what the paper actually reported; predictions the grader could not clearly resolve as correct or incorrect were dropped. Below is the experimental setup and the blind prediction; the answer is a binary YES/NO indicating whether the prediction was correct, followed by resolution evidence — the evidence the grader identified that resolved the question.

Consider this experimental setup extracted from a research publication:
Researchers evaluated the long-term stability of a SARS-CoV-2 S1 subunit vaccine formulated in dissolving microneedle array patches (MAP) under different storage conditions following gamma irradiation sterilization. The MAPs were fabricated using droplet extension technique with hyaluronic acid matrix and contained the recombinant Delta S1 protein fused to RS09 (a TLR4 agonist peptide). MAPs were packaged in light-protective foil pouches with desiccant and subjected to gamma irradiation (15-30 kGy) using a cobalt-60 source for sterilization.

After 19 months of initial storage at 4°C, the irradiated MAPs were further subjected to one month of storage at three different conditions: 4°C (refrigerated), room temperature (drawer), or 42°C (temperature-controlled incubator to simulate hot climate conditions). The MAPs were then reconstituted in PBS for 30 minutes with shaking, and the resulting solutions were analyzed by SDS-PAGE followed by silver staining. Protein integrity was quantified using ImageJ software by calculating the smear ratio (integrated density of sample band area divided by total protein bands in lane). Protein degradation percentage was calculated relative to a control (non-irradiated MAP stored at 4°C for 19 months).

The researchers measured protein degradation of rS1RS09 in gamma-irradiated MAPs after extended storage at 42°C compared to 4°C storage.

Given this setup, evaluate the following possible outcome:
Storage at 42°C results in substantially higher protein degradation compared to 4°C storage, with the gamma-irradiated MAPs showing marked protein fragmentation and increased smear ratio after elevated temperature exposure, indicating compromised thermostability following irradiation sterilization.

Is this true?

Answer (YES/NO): NO